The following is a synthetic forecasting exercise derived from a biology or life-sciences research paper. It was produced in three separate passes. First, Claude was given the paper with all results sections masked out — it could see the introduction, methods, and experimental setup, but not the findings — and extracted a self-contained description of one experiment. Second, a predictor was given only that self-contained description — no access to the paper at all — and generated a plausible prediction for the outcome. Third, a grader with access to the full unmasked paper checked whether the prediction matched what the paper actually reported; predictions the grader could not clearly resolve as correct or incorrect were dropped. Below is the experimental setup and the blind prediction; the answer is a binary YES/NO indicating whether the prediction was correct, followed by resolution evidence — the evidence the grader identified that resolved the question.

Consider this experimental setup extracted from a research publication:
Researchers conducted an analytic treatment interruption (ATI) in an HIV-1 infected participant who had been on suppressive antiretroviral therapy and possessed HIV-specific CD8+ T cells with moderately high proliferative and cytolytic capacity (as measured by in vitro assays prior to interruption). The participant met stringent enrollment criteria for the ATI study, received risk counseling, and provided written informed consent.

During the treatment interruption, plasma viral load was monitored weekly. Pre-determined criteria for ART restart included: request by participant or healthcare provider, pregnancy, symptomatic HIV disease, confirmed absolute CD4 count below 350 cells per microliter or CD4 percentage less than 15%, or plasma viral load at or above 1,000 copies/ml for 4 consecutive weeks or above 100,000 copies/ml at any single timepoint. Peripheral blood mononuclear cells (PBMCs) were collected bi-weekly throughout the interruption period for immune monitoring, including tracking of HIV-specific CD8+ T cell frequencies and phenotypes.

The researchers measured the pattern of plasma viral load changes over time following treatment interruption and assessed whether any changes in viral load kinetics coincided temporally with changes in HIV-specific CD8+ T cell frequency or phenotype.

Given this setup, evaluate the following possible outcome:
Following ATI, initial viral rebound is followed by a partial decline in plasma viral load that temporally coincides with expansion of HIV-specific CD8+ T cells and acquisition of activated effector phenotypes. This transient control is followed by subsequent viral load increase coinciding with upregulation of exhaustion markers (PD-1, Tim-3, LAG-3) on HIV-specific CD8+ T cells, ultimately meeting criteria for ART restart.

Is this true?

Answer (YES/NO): NO